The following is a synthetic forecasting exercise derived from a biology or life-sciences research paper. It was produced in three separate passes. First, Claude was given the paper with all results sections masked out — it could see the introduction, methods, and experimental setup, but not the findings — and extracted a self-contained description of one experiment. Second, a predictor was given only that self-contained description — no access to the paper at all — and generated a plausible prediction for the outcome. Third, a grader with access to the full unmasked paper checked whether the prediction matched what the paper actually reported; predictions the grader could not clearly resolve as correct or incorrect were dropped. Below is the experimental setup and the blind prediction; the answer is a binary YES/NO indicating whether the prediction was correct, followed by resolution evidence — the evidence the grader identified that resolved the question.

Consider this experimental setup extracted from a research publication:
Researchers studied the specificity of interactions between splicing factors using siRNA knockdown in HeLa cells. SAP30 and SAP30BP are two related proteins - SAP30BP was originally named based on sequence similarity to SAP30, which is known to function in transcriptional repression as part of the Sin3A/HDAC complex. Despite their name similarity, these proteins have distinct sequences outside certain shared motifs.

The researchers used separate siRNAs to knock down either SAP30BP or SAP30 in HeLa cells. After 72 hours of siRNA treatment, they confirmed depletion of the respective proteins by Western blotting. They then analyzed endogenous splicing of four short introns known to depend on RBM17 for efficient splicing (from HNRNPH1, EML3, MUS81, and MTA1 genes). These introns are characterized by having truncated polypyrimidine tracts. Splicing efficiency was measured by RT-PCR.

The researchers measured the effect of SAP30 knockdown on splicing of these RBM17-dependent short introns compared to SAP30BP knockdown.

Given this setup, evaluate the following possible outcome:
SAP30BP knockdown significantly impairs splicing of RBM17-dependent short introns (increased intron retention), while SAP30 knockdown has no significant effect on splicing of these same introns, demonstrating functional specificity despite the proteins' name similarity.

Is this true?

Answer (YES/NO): YES